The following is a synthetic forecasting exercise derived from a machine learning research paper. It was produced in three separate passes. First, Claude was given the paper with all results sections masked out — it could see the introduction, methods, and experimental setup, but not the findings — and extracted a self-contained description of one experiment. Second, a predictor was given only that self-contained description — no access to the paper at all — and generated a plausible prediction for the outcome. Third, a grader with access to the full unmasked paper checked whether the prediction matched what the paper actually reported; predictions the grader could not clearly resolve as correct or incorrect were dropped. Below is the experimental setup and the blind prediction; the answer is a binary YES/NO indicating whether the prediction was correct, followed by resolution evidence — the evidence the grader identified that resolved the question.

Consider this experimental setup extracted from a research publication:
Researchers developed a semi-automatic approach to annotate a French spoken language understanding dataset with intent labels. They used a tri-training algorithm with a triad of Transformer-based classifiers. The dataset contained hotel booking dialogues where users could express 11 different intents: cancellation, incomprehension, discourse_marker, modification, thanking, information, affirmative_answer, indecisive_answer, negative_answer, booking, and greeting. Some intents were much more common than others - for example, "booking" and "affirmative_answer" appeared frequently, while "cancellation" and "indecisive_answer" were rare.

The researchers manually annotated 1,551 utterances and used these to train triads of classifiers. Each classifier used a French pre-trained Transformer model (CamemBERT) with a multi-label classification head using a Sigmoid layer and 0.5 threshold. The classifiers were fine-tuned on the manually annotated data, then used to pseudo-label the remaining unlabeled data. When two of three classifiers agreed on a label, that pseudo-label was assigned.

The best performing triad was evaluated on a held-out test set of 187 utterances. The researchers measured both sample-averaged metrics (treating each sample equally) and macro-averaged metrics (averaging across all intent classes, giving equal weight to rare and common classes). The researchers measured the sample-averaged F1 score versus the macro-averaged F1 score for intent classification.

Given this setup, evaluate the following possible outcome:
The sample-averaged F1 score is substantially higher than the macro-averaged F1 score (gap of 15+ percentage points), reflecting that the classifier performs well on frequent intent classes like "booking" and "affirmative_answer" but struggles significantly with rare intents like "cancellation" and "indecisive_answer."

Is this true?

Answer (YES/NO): YES